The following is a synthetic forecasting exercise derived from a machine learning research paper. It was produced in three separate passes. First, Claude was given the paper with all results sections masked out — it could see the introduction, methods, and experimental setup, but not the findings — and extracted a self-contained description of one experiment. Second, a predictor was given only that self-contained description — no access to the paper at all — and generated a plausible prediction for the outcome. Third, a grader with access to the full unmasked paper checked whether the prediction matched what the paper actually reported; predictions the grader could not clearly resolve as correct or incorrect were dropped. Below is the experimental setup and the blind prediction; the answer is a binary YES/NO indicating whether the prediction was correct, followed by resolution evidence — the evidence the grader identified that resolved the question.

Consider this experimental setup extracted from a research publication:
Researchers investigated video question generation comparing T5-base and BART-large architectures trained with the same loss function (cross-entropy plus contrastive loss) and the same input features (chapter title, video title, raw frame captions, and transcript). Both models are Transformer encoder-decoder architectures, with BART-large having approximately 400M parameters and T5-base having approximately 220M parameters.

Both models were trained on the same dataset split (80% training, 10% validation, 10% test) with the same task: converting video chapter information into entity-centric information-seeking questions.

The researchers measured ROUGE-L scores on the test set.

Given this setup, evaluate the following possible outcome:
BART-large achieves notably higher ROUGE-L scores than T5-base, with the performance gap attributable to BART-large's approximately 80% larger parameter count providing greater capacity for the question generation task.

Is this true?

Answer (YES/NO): NO